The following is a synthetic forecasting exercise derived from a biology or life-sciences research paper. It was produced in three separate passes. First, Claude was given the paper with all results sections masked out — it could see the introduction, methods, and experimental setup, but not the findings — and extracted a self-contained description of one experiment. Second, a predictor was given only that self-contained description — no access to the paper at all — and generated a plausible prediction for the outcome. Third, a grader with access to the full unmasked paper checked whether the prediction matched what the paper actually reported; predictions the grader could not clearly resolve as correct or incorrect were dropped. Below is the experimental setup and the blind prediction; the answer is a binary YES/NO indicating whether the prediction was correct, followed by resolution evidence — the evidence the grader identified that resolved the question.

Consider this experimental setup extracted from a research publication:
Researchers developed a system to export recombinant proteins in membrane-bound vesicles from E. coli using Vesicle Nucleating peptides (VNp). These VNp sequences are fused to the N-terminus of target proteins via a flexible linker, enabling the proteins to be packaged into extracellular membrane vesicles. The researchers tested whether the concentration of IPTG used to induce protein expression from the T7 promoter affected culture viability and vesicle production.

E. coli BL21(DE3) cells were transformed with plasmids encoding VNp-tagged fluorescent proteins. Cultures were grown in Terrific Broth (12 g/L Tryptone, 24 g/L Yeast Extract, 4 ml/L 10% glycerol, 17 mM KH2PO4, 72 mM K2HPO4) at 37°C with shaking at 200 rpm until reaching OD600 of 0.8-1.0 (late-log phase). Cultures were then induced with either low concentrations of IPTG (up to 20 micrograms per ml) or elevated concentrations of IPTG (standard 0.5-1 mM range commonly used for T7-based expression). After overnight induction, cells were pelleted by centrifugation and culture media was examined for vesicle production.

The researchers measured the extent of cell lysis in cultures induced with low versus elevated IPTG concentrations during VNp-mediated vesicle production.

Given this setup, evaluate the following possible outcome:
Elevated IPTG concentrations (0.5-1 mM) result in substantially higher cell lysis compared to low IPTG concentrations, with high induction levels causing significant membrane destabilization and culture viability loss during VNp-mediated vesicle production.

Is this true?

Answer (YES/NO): YES